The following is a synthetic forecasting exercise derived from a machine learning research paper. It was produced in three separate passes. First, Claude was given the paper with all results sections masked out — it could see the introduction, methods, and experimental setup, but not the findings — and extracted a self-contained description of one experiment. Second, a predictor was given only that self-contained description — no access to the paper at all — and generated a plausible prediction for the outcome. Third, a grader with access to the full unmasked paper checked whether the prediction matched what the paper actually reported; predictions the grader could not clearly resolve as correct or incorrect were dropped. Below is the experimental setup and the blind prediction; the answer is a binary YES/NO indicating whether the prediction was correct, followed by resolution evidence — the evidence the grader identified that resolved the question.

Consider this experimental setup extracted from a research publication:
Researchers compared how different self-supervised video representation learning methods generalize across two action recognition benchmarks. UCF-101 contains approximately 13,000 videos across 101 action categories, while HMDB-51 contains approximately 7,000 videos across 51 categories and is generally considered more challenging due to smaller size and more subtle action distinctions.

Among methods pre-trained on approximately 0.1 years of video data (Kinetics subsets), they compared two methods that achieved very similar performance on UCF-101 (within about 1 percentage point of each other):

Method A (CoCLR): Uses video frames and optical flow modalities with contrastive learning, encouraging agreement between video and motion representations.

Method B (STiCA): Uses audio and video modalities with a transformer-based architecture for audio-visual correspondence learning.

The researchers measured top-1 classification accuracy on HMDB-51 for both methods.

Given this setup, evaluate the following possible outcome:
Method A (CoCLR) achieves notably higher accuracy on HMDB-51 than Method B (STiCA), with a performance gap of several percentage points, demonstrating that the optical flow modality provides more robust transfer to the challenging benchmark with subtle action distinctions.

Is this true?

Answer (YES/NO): NO